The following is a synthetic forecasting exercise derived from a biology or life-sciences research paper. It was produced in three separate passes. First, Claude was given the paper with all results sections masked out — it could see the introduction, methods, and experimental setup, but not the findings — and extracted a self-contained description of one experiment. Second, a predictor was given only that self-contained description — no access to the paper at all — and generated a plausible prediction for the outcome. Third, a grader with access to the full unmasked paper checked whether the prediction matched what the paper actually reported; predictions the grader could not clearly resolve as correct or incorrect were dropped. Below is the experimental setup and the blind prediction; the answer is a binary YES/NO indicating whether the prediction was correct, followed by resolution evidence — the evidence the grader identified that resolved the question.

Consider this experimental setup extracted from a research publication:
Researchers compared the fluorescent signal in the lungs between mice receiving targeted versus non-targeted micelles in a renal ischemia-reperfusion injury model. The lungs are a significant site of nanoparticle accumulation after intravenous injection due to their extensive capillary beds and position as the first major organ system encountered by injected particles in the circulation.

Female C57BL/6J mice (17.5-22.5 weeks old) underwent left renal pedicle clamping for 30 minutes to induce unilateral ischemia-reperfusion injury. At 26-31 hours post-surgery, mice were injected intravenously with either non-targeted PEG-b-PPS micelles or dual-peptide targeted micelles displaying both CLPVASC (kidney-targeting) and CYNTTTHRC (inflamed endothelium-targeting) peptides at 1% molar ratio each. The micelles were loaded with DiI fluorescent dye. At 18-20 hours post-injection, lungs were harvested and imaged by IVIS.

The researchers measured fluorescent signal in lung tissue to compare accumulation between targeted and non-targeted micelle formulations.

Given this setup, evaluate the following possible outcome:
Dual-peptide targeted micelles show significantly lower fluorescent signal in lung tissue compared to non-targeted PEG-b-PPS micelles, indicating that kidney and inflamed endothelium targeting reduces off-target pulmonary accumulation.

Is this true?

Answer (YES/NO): NO